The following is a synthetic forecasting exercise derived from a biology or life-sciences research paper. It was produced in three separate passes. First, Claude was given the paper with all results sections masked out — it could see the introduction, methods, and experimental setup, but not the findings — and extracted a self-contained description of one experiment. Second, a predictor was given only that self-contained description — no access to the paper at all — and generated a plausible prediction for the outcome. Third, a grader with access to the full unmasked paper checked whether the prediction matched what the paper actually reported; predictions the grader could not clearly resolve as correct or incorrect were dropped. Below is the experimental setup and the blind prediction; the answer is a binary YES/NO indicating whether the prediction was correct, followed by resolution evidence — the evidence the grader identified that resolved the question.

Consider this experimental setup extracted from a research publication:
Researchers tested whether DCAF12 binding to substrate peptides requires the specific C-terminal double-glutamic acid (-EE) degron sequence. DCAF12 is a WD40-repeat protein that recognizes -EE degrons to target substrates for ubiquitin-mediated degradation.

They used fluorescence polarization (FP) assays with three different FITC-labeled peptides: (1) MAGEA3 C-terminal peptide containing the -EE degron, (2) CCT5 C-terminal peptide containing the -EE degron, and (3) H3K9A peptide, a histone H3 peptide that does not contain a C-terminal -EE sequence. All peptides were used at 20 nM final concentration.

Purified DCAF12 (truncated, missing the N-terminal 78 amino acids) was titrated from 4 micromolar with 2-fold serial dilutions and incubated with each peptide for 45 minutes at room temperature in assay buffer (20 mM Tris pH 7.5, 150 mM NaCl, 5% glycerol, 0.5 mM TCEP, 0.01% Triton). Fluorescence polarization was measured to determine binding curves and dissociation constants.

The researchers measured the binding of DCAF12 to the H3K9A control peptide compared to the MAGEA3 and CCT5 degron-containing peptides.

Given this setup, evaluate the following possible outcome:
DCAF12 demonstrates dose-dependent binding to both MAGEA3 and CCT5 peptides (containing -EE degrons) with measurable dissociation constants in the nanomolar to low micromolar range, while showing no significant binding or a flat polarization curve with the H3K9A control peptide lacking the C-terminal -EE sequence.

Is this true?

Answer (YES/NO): YES